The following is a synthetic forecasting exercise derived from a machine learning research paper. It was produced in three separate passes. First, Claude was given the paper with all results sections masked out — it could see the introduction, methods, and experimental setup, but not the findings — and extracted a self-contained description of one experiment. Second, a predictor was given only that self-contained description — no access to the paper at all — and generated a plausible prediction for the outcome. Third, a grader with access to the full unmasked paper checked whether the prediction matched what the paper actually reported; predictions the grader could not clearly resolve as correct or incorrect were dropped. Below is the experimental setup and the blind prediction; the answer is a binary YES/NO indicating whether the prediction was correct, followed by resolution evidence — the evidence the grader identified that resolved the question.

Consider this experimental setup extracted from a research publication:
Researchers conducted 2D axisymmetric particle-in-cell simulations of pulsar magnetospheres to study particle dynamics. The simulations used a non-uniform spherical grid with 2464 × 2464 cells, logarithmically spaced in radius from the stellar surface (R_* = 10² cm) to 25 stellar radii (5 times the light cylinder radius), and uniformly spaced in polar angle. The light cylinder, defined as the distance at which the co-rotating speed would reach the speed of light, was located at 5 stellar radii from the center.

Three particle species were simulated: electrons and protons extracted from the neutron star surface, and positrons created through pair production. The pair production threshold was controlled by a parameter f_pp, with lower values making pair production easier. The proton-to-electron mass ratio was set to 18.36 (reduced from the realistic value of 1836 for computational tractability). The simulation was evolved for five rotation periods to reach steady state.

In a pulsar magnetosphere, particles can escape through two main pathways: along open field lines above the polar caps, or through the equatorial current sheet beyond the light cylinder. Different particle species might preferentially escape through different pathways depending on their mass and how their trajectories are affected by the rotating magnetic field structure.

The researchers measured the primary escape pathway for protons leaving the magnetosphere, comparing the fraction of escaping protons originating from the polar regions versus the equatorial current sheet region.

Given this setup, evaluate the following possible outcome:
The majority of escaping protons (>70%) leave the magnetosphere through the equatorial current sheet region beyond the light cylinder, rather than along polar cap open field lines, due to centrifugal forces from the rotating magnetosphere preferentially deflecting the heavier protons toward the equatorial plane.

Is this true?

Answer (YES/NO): NO